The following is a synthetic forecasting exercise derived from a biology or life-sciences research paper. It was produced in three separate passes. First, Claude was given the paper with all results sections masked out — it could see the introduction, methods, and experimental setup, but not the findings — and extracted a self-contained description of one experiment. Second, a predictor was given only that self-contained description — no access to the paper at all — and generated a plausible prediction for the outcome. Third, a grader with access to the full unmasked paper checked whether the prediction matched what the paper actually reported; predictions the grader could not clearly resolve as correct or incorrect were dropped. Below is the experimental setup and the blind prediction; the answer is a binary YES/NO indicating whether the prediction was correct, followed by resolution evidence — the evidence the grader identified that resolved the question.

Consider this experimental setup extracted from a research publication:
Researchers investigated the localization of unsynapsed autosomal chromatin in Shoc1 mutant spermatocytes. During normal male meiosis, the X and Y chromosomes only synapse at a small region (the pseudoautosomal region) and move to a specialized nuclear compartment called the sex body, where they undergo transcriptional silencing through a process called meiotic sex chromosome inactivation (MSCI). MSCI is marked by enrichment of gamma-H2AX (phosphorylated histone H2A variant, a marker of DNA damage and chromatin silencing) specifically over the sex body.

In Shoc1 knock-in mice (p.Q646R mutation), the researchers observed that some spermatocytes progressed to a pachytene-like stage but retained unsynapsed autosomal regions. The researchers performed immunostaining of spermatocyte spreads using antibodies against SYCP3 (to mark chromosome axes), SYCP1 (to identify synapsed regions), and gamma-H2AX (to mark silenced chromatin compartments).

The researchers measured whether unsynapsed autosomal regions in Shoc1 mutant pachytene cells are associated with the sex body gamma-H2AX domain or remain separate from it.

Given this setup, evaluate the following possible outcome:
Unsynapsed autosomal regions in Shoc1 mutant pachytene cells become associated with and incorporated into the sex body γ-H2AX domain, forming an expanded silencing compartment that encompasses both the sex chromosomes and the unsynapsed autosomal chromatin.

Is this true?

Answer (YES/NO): YES